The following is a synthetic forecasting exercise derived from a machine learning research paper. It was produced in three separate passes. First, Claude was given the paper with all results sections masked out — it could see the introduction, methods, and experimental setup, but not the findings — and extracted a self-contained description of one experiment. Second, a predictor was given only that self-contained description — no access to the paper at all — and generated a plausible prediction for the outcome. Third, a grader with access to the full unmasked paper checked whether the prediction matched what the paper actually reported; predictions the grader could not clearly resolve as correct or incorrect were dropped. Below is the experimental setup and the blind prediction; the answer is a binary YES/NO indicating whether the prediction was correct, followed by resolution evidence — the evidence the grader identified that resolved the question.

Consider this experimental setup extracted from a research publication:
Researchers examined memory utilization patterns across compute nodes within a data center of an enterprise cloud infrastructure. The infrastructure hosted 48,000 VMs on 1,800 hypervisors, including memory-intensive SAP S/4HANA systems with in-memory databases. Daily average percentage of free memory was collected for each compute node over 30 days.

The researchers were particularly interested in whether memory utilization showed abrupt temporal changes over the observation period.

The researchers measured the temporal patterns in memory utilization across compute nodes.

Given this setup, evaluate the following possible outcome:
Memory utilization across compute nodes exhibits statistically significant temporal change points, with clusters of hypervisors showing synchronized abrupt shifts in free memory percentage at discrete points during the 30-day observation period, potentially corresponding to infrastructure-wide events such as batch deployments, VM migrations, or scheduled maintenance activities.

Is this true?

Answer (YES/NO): NO